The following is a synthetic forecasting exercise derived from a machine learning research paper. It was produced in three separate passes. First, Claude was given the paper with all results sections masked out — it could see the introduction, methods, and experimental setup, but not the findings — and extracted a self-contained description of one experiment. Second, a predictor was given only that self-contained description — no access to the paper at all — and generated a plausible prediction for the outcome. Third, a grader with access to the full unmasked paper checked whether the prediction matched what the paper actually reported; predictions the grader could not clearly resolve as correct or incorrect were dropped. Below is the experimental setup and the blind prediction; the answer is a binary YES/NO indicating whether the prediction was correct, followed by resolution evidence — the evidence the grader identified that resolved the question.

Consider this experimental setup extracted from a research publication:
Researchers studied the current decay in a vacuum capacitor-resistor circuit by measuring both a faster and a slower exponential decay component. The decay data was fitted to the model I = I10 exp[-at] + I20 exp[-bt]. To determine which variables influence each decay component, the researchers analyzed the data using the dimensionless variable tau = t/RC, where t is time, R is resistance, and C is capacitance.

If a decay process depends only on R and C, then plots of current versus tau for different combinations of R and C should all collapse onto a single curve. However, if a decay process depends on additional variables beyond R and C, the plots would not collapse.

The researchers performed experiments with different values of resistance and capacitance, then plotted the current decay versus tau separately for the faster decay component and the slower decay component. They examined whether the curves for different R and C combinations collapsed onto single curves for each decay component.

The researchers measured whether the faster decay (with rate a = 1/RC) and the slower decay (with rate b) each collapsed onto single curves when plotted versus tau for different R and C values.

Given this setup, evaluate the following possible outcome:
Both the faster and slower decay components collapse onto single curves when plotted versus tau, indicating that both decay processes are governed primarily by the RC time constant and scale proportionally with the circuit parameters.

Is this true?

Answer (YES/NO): NO